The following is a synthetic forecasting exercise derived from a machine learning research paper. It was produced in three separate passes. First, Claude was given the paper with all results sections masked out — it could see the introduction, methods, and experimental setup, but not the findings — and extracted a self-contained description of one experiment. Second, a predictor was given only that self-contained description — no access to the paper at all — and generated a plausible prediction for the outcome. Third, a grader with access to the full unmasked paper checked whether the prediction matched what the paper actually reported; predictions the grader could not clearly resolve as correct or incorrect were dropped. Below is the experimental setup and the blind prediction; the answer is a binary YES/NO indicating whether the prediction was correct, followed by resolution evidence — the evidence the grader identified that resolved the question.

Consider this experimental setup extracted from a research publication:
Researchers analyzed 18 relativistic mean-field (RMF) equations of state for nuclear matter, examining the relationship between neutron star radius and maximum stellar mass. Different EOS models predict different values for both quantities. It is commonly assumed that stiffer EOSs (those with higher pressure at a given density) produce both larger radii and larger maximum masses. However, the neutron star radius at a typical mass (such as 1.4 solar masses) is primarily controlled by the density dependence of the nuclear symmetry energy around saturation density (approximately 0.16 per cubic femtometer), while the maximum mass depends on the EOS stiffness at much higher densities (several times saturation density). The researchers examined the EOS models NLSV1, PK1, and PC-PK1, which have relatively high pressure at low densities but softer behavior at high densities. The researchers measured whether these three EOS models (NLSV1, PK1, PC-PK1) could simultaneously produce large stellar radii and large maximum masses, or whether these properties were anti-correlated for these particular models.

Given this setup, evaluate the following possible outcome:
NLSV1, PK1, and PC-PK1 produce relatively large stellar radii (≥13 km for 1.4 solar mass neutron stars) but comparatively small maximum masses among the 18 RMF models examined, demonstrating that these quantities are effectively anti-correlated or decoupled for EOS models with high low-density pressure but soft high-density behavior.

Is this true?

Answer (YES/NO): YES